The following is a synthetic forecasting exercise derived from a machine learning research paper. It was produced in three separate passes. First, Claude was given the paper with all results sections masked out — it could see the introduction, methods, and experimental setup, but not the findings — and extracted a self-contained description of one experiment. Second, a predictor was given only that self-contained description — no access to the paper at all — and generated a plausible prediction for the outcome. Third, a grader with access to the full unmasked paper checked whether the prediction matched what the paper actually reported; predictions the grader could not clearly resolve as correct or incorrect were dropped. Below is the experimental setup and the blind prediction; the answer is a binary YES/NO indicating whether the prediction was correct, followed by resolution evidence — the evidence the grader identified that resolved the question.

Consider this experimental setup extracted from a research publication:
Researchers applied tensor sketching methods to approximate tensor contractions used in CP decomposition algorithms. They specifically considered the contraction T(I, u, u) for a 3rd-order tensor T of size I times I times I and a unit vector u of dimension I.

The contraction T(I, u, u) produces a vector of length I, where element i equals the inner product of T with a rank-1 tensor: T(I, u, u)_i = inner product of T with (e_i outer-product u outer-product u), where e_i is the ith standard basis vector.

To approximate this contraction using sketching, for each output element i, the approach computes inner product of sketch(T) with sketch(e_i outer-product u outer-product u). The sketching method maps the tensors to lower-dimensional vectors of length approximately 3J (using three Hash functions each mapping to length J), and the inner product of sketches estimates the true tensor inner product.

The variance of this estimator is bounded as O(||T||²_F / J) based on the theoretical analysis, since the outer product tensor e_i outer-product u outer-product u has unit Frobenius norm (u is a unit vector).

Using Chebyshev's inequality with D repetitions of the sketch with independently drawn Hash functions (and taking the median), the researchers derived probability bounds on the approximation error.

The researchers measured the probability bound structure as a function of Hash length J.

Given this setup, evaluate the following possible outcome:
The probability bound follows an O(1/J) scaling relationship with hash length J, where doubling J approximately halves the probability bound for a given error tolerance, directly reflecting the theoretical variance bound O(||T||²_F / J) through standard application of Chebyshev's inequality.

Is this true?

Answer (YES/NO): YES